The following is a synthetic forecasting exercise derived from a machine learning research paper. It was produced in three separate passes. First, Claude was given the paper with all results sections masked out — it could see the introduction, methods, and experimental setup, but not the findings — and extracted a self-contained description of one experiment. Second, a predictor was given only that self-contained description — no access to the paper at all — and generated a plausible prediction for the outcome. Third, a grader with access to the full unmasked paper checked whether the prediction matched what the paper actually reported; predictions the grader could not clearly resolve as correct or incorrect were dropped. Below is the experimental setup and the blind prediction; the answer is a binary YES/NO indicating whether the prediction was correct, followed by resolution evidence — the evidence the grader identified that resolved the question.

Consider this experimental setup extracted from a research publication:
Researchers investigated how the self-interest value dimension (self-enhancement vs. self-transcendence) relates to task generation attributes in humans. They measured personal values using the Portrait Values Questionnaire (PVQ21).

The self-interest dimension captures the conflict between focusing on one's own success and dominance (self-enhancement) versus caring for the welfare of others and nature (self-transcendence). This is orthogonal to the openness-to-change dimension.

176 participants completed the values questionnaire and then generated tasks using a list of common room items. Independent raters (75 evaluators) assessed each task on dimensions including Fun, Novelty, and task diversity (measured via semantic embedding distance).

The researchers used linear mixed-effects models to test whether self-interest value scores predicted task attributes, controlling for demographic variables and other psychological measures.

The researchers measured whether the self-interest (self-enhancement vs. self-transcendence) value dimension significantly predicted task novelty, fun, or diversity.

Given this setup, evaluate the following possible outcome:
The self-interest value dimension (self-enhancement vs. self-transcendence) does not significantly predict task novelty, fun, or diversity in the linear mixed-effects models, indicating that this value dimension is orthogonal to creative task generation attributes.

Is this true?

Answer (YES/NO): YES